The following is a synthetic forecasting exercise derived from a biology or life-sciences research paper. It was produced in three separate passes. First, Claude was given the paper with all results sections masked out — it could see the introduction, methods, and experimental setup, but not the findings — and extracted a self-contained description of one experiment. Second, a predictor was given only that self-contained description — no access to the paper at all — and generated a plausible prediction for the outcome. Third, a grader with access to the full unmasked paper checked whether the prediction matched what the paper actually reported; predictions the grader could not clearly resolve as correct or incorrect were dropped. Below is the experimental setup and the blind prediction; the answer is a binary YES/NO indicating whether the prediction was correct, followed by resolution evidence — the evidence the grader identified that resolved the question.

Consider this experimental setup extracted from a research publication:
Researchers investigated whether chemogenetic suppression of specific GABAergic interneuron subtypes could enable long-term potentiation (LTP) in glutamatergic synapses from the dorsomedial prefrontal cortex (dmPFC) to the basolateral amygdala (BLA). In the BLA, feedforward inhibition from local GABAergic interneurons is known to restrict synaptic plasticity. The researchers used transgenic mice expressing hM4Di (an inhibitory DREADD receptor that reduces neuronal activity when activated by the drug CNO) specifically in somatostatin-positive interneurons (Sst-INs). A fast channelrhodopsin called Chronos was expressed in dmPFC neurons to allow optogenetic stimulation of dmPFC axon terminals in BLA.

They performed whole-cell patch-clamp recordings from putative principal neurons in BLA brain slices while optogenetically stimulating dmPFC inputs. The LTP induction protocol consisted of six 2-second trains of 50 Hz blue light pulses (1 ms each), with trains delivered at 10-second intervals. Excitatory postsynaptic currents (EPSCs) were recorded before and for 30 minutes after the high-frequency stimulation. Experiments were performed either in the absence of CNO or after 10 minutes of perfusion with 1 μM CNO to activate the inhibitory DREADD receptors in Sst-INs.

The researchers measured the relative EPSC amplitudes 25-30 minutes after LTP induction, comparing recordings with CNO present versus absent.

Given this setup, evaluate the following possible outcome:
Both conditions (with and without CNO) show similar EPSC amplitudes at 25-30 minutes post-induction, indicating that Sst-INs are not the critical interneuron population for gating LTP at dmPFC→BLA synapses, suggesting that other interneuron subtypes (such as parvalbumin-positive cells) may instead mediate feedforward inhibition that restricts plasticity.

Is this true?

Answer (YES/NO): NO